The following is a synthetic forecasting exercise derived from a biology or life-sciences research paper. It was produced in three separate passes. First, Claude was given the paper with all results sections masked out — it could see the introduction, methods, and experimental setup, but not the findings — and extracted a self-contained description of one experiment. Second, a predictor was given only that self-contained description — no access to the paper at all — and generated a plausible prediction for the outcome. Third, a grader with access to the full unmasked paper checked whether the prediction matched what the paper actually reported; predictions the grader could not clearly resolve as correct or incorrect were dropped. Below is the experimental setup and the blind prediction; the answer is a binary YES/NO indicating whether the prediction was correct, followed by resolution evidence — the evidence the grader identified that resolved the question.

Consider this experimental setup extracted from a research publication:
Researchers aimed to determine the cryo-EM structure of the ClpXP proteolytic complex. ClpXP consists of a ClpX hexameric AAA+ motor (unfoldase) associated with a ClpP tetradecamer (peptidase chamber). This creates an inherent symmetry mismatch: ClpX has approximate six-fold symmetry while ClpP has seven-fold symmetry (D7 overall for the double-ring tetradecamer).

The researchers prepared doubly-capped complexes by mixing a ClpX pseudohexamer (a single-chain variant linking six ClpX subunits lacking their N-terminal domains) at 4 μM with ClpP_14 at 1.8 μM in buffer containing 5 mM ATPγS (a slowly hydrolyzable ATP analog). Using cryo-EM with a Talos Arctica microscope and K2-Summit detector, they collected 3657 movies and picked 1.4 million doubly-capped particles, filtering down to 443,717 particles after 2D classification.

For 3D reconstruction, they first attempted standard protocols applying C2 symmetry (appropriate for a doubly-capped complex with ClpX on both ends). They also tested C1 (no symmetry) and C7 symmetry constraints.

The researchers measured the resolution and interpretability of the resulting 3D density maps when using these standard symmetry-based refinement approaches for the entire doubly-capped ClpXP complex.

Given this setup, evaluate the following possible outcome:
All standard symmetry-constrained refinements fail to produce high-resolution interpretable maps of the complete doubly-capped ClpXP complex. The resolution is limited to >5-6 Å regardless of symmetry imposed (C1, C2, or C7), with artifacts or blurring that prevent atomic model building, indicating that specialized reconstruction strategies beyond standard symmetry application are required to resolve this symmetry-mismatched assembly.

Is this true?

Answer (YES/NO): NO